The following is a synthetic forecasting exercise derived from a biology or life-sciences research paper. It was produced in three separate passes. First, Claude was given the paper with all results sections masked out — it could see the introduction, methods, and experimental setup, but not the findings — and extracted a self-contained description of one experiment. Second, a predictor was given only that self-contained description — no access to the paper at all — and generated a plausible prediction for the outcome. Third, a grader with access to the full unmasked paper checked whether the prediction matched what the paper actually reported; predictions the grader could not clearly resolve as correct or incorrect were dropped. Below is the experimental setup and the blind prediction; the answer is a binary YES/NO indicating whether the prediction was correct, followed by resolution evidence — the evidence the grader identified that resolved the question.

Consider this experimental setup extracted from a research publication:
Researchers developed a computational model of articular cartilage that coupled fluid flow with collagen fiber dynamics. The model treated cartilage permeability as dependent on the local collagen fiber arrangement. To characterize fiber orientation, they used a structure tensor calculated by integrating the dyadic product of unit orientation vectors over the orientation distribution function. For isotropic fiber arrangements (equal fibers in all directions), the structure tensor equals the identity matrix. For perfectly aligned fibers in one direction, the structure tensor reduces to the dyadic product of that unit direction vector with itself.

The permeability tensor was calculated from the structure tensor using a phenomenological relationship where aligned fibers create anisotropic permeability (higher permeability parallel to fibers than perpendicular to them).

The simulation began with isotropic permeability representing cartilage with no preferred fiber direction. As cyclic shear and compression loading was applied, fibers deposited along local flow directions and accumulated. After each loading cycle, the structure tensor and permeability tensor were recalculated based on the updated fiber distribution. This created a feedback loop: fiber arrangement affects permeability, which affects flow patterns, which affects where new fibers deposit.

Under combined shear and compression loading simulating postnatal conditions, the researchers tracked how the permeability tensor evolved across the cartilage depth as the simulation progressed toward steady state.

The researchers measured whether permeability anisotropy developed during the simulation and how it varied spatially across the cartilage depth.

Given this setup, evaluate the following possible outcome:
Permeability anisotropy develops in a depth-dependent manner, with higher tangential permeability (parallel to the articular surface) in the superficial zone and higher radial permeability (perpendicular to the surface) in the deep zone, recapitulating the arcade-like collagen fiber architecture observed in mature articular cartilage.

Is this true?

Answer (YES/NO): YES